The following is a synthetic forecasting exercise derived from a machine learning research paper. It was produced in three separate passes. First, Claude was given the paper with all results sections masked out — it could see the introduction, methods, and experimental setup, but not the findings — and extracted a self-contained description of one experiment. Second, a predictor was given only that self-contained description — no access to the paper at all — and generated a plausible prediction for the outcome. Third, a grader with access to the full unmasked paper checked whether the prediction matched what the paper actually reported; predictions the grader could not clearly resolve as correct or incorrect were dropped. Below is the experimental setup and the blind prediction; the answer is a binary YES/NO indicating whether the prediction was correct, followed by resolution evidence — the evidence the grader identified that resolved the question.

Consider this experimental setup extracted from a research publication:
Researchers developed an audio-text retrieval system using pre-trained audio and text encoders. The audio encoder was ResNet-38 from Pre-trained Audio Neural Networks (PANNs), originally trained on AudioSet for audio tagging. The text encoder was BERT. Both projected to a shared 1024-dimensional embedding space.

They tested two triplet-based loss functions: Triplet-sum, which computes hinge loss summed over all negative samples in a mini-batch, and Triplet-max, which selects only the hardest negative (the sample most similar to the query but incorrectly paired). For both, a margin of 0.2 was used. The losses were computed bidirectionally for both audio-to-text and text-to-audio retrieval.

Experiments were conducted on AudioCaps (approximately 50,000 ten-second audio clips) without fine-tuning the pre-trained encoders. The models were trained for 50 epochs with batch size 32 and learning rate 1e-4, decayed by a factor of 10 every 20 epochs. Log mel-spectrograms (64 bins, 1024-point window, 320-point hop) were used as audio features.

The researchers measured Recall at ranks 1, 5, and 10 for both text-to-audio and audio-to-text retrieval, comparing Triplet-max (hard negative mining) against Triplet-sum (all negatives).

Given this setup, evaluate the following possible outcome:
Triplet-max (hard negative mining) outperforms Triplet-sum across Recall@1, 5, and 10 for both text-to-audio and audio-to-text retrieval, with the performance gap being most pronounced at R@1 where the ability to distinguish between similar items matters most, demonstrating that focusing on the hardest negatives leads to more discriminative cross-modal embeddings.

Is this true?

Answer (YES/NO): NO